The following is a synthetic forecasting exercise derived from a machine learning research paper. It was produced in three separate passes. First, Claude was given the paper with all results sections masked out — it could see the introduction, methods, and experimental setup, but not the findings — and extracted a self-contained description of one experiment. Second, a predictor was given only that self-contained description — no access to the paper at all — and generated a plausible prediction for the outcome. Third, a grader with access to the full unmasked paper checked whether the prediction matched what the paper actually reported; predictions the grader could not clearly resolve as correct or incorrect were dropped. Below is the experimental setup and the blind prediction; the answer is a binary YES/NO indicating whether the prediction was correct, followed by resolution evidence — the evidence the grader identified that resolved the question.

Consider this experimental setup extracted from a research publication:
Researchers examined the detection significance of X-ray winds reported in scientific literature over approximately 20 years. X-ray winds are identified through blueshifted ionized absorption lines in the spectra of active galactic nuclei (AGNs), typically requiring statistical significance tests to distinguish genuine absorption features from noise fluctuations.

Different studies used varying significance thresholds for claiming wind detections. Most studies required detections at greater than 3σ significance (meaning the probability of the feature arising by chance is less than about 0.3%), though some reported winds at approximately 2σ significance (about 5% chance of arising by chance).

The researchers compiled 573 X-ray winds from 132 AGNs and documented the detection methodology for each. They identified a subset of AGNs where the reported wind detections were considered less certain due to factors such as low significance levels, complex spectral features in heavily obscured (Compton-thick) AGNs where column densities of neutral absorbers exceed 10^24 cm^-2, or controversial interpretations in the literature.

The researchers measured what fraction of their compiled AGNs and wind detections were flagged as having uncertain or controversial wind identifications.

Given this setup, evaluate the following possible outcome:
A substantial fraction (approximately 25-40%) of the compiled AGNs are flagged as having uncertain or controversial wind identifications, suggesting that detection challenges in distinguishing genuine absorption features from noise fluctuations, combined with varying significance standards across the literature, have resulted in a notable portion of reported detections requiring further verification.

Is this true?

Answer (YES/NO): NO